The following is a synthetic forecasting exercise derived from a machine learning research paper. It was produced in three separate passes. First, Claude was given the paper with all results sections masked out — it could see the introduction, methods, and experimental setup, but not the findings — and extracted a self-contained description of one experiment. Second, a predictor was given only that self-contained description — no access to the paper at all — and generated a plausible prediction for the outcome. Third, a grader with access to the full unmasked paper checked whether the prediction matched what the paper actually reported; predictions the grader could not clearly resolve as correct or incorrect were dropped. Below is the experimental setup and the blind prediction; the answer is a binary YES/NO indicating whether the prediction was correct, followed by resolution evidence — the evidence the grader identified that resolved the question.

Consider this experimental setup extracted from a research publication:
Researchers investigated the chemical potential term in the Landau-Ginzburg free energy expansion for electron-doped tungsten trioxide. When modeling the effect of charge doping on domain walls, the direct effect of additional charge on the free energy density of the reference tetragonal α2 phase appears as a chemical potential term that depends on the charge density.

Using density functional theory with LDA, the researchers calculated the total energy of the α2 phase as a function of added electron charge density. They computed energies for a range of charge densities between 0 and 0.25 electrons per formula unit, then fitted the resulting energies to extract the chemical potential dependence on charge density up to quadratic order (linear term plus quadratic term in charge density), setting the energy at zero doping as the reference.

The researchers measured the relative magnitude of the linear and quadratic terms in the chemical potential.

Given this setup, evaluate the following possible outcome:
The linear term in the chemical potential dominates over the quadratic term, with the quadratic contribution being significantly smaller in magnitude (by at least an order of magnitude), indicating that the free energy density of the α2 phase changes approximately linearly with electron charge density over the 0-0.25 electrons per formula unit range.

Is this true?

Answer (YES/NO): NO